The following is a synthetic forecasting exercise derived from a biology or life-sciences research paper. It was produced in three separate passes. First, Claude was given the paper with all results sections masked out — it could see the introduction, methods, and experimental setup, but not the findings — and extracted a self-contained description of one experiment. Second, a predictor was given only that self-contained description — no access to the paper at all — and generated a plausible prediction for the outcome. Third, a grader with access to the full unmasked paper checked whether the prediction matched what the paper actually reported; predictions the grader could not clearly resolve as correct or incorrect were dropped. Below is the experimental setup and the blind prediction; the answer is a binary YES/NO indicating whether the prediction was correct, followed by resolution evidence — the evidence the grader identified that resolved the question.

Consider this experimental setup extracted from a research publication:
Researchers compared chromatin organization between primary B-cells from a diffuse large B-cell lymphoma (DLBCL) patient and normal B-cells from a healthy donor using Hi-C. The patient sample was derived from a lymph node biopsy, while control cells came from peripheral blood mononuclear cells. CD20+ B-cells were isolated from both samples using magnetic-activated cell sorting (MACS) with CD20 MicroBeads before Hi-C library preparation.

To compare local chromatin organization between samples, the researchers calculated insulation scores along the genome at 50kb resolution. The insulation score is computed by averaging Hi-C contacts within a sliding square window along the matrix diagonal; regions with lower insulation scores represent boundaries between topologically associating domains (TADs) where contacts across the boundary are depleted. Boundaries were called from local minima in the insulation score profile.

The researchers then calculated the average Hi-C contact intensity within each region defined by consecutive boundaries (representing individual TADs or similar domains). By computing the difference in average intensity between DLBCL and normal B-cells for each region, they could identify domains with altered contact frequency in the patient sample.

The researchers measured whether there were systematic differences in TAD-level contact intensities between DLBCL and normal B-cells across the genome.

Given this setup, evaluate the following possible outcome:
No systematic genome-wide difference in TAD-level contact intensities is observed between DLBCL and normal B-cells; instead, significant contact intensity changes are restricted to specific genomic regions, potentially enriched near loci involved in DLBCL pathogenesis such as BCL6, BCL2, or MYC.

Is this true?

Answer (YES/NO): YES